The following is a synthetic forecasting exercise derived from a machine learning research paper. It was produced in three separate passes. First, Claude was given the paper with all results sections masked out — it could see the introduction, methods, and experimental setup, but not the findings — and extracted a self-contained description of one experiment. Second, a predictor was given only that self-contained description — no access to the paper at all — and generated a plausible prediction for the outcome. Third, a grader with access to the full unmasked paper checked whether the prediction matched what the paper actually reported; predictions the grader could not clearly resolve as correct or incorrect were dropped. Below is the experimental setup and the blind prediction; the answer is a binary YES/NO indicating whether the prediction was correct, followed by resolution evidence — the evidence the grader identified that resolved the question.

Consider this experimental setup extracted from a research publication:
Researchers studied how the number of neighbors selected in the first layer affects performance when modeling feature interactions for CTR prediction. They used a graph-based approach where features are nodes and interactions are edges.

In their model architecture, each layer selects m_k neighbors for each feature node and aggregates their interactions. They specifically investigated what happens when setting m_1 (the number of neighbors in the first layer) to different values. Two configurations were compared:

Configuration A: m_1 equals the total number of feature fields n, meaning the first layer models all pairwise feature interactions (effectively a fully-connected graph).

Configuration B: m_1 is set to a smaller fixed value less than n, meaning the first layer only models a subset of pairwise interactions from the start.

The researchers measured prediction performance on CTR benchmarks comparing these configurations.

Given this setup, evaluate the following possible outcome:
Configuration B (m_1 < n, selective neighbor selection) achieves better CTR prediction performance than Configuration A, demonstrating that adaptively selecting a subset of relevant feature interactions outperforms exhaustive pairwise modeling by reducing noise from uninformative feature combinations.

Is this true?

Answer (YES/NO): NO